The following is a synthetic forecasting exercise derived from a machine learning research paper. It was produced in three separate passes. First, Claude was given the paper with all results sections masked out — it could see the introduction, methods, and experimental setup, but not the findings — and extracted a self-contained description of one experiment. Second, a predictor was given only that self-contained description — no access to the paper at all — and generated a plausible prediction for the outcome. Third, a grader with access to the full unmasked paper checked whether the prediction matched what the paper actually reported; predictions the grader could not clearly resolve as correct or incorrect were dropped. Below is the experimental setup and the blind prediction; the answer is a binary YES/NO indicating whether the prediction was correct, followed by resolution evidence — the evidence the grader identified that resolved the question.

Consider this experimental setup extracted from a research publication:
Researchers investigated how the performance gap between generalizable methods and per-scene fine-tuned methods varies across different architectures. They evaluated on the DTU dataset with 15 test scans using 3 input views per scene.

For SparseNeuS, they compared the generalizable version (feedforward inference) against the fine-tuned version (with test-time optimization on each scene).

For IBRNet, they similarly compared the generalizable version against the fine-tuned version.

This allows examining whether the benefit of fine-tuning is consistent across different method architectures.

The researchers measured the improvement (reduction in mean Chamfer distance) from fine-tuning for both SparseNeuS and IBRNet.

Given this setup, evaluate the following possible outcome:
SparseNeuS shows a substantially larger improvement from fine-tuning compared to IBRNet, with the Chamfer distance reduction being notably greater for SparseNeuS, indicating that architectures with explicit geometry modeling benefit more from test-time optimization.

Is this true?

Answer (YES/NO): NO